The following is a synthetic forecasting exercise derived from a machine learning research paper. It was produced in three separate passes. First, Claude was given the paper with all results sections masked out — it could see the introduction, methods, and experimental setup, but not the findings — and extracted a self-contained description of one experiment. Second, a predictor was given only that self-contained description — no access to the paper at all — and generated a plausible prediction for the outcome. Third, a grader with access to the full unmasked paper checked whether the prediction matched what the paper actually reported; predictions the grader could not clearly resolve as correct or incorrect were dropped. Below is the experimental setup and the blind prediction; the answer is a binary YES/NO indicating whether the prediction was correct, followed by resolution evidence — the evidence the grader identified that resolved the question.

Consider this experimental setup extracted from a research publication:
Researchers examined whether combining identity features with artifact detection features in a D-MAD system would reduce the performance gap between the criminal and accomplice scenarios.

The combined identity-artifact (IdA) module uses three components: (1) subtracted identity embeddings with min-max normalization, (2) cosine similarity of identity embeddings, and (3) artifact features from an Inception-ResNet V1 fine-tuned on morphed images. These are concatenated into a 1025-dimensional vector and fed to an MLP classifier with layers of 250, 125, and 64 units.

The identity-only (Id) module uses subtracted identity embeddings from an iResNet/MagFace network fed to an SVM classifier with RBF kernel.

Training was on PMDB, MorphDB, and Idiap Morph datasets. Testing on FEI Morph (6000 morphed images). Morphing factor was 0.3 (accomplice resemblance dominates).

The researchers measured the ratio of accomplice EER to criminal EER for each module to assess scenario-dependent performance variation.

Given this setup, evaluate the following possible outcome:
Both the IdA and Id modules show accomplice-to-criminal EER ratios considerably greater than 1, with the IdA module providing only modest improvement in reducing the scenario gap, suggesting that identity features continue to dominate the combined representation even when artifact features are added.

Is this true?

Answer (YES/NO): NO